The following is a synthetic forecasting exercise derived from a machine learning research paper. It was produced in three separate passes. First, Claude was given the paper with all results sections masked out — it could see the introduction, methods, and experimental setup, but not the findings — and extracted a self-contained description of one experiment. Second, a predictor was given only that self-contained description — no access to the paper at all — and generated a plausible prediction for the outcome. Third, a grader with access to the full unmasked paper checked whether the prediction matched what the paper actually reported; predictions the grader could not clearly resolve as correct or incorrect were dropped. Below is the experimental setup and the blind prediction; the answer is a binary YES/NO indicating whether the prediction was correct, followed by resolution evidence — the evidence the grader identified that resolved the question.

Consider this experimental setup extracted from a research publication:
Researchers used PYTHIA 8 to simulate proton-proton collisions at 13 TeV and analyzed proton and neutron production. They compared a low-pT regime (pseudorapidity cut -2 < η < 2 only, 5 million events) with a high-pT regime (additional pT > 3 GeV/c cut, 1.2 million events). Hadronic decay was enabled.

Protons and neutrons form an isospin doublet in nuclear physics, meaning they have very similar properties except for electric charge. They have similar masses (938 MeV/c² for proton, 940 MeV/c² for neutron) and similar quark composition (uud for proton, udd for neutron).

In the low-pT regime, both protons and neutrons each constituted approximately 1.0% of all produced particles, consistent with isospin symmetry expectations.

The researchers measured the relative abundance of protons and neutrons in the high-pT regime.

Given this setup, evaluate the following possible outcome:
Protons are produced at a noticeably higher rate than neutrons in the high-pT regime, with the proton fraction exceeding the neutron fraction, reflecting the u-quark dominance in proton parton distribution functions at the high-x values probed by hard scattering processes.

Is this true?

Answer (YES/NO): NO